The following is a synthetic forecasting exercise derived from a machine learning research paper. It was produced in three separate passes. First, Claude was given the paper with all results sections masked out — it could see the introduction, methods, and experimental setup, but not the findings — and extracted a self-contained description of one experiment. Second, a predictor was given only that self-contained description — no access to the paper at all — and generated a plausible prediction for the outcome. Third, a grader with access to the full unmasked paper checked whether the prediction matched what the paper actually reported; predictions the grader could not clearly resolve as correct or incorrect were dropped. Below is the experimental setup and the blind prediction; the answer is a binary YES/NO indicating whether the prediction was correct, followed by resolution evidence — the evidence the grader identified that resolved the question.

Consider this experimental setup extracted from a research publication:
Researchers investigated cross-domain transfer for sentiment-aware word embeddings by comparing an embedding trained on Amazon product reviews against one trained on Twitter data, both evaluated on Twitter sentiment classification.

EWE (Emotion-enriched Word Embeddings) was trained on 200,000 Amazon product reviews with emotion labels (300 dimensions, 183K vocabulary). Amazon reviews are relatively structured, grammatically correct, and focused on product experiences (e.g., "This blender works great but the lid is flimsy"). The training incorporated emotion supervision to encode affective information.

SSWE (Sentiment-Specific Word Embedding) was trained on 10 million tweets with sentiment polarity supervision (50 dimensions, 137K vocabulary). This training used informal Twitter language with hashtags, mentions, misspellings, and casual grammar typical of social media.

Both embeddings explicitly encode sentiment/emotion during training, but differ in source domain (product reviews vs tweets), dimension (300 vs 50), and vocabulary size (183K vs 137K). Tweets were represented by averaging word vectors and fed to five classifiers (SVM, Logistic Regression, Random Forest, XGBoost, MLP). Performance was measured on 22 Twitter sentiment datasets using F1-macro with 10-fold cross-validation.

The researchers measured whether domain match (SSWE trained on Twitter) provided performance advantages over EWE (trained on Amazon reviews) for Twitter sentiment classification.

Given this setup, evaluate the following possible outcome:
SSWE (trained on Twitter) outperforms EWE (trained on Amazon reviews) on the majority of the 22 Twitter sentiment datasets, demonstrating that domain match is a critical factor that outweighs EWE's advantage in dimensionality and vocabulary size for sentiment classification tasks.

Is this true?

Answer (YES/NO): NO